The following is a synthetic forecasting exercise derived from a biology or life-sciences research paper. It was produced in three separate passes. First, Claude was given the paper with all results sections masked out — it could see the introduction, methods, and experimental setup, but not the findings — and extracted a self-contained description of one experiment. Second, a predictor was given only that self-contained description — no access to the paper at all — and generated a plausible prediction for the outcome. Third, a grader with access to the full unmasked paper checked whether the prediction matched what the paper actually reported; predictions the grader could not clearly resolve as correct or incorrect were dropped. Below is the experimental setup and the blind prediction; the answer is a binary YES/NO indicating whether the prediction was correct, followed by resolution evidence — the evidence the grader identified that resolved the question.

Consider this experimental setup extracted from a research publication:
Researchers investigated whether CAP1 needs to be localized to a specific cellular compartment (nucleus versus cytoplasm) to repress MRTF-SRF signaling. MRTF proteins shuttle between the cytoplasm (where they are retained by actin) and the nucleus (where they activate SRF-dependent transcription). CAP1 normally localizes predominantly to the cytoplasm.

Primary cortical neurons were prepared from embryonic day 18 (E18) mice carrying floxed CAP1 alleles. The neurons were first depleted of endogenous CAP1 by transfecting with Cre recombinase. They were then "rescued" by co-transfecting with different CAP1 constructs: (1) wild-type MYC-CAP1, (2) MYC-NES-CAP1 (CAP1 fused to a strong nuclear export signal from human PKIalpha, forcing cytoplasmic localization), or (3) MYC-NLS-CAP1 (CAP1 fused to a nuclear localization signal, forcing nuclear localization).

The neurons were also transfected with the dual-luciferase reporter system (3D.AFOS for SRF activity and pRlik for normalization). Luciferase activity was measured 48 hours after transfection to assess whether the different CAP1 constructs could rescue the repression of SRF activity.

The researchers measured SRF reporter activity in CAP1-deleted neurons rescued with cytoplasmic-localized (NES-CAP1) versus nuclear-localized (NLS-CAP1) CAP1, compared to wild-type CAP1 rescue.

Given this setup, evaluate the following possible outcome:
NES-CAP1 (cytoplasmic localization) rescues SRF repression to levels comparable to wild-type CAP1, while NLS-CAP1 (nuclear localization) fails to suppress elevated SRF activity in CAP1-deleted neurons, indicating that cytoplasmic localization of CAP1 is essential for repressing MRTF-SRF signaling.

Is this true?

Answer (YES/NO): NO